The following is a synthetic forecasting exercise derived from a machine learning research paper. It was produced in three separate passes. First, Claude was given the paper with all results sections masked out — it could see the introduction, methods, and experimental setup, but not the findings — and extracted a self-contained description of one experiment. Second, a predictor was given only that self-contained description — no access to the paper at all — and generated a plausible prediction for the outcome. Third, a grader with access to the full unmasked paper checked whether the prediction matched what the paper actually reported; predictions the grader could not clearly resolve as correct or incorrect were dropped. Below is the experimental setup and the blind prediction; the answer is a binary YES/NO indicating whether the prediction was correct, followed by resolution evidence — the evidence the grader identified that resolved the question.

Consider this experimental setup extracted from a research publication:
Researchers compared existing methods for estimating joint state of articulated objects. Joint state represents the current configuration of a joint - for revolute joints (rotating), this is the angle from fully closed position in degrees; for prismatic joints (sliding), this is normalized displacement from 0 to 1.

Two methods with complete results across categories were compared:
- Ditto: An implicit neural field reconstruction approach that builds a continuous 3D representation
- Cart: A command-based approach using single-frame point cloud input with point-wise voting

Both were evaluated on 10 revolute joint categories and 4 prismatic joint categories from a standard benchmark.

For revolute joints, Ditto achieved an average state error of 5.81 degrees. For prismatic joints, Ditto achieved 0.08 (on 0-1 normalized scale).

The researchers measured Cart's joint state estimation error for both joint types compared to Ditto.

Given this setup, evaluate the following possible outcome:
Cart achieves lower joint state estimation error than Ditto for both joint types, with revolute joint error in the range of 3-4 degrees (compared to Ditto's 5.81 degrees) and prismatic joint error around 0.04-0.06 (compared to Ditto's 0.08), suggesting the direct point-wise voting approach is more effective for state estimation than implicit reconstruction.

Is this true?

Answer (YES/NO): NO